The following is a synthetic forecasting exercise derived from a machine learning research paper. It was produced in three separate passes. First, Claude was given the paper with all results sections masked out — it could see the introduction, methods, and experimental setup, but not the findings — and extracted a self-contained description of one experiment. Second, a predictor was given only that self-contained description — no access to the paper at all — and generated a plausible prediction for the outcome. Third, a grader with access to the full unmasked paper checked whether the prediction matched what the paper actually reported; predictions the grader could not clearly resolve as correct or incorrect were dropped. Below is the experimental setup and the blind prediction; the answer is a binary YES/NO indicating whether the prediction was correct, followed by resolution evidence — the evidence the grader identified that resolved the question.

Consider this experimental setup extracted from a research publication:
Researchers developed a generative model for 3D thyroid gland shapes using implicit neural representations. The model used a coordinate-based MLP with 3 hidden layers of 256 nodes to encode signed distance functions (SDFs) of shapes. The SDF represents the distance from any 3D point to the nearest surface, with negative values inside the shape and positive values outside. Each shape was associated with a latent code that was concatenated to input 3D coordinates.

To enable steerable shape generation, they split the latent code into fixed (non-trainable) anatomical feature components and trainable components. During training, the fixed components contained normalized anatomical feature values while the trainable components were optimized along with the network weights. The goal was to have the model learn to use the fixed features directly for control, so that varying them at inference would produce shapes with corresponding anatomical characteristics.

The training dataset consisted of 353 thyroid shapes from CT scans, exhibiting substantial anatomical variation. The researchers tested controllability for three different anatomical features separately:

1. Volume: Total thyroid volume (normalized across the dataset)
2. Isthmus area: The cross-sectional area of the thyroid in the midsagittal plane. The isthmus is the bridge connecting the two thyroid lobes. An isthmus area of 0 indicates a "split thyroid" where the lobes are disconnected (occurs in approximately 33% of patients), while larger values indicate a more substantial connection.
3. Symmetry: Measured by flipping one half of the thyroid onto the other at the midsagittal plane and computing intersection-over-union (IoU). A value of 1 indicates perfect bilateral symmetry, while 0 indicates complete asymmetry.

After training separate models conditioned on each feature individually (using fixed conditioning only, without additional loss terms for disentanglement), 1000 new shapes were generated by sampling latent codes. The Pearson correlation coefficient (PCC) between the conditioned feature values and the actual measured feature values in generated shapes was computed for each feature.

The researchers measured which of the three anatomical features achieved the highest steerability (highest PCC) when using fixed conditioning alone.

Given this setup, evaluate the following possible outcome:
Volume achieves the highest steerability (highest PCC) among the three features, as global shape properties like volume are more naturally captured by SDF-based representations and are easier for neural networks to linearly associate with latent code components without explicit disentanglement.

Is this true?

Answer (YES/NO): YES